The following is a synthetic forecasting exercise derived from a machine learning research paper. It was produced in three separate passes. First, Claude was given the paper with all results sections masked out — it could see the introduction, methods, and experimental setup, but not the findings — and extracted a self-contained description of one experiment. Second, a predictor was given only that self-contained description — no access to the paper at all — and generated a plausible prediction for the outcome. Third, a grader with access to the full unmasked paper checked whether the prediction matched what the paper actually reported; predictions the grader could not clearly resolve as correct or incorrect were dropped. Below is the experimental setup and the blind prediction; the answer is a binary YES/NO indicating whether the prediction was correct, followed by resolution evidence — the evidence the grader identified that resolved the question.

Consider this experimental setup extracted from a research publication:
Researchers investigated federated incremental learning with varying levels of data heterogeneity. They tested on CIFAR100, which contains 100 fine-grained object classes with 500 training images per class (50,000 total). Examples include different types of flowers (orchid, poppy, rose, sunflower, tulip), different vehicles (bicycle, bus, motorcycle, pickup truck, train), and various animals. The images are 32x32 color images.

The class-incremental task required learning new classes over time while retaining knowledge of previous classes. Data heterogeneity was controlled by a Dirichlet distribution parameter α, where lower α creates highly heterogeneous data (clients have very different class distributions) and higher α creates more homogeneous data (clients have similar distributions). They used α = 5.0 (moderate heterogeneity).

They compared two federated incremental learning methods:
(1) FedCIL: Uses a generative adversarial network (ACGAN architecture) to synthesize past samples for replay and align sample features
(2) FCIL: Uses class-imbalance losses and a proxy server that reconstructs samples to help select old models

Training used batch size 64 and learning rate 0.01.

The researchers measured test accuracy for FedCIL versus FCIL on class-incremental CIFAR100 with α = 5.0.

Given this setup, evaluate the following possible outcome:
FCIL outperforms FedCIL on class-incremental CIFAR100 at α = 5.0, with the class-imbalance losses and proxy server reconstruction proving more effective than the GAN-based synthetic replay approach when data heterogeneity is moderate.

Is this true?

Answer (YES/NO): YES